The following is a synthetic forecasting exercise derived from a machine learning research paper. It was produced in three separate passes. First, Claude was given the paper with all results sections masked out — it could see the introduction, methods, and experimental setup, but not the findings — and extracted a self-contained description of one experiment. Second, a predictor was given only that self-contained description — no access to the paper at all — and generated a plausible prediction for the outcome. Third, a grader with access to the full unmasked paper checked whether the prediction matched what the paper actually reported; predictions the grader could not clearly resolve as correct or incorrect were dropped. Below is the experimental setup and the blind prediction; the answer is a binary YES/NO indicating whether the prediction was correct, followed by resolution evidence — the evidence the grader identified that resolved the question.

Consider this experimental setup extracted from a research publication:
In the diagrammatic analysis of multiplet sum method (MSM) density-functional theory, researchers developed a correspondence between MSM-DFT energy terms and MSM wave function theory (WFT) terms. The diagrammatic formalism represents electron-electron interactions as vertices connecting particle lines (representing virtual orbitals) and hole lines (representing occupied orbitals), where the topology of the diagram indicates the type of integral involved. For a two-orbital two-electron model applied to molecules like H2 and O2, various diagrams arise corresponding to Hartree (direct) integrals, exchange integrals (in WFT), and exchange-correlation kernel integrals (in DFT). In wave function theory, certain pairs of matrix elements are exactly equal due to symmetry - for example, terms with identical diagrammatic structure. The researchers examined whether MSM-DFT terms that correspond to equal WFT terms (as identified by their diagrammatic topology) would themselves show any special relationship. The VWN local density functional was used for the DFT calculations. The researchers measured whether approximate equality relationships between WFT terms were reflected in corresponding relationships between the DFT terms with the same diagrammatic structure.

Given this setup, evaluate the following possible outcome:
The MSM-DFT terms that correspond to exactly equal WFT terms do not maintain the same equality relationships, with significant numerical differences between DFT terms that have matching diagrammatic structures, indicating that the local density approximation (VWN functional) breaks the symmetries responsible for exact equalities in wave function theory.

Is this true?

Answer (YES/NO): NO